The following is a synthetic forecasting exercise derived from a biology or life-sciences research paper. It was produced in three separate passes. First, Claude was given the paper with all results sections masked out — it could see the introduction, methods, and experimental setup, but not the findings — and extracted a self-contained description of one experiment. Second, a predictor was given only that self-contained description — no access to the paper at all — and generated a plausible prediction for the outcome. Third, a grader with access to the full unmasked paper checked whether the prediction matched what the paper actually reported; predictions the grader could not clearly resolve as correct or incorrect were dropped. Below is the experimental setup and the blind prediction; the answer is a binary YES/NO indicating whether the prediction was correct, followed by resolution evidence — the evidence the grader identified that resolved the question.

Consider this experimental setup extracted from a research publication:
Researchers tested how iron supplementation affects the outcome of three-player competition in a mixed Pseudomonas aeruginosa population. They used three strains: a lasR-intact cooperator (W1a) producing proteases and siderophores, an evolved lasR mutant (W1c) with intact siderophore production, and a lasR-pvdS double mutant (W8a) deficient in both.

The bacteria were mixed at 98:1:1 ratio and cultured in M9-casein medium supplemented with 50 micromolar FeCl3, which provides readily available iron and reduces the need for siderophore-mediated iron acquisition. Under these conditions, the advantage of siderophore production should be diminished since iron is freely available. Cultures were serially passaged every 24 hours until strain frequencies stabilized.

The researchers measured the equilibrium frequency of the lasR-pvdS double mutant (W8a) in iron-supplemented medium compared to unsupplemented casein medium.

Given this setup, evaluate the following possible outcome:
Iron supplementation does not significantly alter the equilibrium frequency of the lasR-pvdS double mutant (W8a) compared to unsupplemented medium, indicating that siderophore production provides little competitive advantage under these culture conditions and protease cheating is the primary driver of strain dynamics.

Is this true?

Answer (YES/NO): NO